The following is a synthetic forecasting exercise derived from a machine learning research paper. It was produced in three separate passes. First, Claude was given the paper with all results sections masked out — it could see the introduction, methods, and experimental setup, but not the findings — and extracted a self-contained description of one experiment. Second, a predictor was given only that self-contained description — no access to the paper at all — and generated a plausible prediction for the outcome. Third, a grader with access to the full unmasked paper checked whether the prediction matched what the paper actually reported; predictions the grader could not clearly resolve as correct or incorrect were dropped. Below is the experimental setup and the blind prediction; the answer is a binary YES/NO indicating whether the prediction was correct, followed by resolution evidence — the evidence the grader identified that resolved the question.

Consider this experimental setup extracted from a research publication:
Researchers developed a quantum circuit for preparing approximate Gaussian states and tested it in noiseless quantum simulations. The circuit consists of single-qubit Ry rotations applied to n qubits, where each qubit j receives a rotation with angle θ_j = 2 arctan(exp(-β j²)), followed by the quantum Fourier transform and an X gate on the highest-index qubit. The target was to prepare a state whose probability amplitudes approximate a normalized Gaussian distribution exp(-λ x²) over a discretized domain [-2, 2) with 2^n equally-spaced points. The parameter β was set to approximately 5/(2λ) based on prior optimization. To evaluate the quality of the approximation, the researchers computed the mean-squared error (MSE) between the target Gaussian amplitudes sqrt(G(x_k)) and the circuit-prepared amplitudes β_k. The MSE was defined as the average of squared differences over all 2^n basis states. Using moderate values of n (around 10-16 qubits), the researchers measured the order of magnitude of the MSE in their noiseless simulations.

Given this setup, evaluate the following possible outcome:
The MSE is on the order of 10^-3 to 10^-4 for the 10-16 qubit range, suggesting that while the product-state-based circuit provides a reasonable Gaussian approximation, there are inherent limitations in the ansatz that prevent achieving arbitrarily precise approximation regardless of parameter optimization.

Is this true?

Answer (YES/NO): NO